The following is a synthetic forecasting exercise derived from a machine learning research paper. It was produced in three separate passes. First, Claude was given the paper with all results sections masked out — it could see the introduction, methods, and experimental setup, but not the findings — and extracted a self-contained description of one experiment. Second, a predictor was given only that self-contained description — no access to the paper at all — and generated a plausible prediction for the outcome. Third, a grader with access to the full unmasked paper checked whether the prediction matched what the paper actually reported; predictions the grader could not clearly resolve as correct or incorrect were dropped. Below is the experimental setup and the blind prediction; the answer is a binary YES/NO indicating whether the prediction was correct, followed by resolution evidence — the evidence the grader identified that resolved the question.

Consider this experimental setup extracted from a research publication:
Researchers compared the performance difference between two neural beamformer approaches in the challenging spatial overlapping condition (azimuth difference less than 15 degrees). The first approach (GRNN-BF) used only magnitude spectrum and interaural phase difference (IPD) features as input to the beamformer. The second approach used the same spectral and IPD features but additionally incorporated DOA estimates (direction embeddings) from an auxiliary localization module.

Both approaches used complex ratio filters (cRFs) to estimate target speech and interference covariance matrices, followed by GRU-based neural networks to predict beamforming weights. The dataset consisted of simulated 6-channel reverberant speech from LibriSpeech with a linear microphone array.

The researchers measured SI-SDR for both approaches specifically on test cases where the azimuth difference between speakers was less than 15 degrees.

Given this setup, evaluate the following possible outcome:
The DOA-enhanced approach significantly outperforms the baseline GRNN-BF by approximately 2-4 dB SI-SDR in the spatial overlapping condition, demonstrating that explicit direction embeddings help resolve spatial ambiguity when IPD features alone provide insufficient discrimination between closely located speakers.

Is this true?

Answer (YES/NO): NO